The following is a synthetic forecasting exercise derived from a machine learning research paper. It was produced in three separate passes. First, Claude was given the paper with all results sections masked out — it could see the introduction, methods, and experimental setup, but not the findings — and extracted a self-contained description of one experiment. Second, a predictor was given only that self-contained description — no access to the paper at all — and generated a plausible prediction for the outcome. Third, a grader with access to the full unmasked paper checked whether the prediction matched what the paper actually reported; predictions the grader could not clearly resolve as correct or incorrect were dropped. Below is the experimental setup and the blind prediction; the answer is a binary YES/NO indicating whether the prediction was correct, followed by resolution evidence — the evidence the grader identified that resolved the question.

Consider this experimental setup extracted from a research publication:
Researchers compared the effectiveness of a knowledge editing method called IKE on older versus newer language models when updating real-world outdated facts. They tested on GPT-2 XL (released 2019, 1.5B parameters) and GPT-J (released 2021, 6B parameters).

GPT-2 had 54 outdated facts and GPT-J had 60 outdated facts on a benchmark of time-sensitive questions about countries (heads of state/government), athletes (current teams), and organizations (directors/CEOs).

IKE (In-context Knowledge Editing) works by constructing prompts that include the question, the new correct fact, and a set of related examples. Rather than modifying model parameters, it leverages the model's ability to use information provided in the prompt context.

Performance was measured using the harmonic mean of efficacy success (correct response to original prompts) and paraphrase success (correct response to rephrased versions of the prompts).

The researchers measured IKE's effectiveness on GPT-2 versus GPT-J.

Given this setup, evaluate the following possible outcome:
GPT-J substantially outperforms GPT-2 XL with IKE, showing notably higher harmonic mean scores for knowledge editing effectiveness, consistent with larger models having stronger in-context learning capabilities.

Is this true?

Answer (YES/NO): YES